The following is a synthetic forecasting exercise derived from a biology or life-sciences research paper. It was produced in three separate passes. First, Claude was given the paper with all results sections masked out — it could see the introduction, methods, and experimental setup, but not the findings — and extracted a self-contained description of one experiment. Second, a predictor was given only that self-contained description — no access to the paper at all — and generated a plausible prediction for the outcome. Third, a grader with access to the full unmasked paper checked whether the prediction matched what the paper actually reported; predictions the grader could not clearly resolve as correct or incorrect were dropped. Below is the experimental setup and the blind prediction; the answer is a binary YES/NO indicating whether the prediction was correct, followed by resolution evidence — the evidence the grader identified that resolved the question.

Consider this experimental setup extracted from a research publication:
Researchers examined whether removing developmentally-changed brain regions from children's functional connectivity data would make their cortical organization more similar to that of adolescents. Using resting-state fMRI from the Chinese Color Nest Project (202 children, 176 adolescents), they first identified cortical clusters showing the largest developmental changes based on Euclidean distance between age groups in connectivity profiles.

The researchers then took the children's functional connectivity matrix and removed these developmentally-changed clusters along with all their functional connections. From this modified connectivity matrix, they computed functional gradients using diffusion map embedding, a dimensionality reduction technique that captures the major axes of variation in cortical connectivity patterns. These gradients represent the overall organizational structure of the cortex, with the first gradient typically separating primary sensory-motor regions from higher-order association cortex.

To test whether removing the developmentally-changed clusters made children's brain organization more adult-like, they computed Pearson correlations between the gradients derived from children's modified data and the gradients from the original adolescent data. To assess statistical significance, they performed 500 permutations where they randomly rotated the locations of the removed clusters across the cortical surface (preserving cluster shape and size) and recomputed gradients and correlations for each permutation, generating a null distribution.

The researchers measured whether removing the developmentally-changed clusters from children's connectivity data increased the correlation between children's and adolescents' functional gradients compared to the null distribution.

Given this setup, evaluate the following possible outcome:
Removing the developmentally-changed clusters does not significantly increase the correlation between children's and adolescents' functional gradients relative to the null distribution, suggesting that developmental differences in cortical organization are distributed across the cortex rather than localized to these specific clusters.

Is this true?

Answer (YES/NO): NO